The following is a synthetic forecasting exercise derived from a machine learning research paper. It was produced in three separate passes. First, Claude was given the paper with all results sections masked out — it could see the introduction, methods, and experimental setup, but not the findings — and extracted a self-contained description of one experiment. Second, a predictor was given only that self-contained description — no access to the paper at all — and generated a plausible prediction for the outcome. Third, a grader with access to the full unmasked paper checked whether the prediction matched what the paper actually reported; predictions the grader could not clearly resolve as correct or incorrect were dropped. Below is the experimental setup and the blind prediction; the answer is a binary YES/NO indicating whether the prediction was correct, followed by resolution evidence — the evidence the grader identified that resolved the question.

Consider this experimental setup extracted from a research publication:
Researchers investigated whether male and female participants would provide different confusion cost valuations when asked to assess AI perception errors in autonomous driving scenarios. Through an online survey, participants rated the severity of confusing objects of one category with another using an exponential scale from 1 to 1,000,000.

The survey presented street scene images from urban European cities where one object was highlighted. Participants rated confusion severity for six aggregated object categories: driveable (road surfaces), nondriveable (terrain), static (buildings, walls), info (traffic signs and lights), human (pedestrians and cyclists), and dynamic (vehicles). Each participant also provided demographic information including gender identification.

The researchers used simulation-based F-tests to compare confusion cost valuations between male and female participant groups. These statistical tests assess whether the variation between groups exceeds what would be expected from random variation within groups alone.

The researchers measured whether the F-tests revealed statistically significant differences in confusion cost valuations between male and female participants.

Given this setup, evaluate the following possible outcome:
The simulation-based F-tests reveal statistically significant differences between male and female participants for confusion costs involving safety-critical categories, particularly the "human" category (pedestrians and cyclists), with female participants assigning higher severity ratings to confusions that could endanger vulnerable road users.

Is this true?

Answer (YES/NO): YES